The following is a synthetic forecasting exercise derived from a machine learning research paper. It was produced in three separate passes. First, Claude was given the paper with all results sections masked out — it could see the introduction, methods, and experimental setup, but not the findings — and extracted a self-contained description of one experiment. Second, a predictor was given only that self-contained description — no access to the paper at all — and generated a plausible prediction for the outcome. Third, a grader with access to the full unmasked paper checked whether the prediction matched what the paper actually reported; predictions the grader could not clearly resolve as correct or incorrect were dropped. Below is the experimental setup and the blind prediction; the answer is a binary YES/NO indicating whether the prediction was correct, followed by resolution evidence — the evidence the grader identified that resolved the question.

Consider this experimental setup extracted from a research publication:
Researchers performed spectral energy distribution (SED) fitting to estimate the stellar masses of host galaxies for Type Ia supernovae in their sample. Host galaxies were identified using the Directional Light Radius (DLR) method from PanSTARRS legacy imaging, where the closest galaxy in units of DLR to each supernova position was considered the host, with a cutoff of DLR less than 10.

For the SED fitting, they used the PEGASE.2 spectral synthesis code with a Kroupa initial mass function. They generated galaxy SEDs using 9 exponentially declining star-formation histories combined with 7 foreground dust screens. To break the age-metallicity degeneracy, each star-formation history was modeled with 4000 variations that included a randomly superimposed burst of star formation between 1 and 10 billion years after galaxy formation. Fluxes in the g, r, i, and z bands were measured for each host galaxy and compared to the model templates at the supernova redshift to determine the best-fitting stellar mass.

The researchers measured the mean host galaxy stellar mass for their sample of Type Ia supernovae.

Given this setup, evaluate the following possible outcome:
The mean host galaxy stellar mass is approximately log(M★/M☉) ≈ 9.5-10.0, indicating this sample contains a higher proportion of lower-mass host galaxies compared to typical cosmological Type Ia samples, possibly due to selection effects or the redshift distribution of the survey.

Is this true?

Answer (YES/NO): YES